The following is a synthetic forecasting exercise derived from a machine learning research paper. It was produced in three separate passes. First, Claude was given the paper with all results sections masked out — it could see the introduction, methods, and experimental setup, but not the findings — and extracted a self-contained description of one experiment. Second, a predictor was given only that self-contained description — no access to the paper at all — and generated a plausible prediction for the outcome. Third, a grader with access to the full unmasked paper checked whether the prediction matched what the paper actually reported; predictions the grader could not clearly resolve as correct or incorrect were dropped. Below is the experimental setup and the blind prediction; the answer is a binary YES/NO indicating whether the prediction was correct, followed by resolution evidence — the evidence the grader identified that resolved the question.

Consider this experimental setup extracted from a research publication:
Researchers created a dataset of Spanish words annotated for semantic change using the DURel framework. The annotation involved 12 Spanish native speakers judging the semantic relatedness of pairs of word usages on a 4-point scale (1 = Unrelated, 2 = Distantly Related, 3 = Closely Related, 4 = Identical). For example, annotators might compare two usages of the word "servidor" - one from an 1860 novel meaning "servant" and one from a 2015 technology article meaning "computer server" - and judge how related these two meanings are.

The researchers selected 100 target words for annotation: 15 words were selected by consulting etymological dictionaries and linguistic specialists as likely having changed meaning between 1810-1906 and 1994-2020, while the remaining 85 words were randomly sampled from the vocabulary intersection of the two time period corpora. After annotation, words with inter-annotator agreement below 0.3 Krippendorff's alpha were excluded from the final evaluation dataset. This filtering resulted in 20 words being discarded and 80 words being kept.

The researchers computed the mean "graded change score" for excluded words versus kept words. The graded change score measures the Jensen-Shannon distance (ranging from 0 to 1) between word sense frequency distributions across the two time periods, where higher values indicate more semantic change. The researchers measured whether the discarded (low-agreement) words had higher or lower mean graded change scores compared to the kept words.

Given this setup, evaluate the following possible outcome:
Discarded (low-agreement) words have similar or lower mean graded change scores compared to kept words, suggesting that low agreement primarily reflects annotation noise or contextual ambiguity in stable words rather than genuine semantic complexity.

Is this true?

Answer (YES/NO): YES